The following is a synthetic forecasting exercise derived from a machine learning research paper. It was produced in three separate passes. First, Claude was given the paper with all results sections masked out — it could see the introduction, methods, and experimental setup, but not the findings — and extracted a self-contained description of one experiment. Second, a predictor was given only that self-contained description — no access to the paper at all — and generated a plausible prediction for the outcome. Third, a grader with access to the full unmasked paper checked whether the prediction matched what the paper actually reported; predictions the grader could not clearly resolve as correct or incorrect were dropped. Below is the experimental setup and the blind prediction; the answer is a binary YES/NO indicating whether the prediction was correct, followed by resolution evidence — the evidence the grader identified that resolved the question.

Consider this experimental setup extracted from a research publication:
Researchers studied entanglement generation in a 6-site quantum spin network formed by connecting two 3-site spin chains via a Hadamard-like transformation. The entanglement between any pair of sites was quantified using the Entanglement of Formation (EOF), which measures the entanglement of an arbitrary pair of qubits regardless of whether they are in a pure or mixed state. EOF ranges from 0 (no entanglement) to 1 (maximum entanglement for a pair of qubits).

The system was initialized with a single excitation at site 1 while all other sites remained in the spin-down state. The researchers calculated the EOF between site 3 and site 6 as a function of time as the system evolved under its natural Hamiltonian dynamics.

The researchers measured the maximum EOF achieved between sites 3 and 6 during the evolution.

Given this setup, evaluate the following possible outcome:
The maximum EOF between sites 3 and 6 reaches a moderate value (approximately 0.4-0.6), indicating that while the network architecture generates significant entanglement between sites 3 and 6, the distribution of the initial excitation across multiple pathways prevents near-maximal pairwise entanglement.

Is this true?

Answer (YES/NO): NO